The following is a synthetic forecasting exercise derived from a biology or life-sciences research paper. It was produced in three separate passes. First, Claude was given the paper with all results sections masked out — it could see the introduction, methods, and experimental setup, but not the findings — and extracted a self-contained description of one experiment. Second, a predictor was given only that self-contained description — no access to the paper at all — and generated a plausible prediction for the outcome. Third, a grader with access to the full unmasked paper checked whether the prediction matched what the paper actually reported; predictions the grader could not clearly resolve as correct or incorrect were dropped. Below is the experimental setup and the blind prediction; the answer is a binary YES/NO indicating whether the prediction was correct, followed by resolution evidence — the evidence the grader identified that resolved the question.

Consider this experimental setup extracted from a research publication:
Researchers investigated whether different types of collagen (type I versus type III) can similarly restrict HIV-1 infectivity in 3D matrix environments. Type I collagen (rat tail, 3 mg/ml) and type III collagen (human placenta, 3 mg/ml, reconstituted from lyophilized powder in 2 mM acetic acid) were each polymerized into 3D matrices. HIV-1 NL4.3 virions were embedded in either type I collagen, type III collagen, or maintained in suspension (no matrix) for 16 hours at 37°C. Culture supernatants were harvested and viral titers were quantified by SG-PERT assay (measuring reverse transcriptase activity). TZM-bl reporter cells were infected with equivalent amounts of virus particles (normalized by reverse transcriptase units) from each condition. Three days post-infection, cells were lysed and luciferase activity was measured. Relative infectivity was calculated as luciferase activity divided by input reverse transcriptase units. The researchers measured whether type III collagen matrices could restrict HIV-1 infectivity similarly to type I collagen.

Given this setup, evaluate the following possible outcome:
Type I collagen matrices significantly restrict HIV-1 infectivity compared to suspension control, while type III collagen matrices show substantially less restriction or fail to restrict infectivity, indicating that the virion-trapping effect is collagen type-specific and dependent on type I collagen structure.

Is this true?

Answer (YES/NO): NO